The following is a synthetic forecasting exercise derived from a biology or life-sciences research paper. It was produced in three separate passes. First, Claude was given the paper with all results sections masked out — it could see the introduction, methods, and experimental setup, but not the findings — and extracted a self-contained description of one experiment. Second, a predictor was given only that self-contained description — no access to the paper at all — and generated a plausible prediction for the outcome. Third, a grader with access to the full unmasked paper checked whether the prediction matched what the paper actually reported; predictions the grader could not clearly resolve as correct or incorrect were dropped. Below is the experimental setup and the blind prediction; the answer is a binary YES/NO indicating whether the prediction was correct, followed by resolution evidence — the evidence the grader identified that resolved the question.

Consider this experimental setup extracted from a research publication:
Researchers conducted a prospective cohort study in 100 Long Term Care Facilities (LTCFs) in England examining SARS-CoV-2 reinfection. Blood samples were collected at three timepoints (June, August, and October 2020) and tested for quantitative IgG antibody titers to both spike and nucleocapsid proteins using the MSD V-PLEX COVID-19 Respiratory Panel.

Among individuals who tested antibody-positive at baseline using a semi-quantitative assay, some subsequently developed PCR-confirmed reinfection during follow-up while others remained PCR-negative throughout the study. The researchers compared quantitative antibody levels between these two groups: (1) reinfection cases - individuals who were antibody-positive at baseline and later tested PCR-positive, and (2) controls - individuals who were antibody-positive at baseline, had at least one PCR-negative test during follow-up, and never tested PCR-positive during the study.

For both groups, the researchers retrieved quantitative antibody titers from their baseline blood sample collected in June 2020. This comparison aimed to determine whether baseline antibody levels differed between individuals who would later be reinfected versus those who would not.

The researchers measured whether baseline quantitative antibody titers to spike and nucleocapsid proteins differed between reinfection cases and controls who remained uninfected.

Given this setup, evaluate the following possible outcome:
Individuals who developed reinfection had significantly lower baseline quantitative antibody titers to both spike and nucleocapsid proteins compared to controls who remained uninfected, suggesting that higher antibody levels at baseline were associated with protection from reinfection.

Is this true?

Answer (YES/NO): NO